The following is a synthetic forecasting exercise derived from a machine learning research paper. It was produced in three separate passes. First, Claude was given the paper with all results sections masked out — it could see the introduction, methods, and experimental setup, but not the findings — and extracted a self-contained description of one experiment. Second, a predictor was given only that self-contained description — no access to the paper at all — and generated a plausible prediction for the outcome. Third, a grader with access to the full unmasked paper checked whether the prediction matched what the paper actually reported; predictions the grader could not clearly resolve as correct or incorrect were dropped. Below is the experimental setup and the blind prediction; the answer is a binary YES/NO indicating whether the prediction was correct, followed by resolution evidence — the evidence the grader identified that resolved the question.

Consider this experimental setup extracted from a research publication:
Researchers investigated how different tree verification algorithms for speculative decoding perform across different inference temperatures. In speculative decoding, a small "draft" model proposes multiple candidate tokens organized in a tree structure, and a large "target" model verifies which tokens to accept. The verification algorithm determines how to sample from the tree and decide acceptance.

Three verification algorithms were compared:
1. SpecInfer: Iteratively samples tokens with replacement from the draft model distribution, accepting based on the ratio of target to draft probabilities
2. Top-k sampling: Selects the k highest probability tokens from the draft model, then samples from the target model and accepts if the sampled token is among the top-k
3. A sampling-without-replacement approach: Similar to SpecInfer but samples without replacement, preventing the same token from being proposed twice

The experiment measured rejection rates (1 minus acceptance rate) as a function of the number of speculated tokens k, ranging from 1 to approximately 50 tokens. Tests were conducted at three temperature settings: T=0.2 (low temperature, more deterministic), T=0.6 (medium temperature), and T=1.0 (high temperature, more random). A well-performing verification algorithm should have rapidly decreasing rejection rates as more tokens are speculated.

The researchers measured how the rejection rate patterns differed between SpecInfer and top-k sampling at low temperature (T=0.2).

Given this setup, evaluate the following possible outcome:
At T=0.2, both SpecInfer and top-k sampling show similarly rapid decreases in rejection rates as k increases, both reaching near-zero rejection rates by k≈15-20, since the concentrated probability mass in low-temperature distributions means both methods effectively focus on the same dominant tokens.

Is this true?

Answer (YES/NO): NO